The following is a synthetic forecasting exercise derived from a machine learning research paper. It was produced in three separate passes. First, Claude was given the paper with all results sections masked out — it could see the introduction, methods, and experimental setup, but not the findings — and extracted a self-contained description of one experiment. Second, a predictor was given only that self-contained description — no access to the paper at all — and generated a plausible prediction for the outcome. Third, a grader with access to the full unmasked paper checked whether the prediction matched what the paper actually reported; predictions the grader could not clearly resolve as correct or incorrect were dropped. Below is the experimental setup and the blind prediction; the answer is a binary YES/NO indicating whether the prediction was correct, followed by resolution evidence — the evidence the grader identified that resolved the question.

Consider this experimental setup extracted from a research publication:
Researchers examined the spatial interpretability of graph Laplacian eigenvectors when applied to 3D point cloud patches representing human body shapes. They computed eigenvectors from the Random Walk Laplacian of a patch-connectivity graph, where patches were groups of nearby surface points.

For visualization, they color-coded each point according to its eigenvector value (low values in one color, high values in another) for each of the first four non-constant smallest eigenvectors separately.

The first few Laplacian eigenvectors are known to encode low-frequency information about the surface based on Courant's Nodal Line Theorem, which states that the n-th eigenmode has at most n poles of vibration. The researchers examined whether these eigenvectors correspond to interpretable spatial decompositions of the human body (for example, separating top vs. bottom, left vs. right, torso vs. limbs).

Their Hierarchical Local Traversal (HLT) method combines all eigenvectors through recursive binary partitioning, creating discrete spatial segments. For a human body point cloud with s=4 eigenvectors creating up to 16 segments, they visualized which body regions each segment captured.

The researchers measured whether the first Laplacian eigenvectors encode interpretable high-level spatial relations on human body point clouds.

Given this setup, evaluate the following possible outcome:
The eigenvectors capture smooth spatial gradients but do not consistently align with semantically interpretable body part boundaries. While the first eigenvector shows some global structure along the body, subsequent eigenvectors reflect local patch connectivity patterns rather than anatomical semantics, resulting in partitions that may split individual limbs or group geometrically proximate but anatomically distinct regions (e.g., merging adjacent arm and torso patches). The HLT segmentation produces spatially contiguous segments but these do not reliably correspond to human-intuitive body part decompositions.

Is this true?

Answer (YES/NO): NO